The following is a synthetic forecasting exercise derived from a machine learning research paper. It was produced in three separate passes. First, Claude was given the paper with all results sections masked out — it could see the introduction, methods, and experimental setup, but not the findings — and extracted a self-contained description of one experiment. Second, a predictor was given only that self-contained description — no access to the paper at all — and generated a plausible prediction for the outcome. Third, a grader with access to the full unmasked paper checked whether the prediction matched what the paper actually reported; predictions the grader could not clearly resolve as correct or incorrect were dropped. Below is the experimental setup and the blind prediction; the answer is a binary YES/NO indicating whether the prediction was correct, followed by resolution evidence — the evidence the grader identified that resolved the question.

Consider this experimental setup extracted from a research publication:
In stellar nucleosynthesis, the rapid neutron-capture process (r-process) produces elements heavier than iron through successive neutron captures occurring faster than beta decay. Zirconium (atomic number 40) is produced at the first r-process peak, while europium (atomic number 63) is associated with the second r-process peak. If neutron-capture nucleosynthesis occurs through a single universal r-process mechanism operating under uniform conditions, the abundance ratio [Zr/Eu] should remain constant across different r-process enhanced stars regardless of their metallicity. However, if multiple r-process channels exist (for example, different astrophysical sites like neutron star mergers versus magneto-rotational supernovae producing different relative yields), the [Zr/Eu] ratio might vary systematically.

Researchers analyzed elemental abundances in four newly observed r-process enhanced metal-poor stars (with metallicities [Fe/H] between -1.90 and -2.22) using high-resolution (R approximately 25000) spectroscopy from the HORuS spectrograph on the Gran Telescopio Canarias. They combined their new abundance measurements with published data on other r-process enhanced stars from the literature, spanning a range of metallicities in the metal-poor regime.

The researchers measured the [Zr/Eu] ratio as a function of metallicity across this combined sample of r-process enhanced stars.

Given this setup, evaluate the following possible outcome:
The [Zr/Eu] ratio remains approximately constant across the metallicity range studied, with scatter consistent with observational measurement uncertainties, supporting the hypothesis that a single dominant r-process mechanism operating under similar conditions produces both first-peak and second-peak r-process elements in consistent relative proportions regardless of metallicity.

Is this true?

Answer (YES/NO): NO